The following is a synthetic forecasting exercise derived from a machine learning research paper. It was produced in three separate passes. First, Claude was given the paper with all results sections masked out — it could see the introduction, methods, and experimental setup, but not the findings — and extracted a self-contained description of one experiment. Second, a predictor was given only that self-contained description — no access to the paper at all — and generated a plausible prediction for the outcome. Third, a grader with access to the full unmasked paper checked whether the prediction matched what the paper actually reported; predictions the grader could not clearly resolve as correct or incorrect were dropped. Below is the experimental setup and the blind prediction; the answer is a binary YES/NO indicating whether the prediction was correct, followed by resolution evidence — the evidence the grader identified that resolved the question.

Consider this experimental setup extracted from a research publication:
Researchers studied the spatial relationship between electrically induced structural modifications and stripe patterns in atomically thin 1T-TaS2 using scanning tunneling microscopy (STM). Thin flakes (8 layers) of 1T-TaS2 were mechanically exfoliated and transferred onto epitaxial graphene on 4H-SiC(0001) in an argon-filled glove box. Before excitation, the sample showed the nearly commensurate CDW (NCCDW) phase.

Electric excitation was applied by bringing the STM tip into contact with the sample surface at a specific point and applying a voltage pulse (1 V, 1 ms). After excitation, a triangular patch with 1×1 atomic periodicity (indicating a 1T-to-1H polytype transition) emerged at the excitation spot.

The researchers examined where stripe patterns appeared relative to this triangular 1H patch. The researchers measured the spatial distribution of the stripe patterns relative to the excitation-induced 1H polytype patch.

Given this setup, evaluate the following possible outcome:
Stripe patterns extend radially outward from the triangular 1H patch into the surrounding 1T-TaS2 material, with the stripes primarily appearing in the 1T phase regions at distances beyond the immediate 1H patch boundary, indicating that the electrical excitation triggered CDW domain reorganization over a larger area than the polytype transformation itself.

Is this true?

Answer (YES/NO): YES